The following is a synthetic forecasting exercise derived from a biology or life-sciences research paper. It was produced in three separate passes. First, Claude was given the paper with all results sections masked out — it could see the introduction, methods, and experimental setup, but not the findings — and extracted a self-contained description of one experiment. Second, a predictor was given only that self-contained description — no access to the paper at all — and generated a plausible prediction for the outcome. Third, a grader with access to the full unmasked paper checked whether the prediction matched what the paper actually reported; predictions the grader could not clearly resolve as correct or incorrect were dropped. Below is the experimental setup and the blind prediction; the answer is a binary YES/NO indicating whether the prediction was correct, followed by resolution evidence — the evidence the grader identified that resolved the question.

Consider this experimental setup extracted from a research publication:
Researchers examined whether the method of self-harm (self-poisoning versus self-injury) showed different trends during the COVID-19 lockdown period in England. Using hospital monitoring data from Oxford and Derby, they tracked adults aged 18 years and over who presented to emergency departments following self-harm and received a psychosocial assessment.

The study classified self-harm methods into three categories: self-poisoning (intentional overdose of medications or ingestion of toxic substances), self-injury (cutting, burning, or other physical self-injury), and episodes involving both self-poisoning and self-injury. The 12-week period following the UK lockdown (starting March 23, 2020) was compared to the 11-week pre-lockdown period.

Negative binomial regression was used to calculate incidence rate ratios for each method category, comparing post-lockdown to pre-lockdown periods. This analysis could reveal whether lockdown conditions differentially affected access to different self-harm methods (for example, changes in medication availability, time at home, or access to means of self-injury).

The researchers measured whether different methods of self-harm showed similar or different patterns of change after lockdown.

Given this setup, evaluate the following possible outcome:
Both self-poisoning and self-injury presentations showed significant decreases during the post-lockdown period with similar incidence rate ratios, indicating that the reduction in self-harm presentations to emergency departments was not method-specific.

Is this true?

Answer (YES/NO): NO